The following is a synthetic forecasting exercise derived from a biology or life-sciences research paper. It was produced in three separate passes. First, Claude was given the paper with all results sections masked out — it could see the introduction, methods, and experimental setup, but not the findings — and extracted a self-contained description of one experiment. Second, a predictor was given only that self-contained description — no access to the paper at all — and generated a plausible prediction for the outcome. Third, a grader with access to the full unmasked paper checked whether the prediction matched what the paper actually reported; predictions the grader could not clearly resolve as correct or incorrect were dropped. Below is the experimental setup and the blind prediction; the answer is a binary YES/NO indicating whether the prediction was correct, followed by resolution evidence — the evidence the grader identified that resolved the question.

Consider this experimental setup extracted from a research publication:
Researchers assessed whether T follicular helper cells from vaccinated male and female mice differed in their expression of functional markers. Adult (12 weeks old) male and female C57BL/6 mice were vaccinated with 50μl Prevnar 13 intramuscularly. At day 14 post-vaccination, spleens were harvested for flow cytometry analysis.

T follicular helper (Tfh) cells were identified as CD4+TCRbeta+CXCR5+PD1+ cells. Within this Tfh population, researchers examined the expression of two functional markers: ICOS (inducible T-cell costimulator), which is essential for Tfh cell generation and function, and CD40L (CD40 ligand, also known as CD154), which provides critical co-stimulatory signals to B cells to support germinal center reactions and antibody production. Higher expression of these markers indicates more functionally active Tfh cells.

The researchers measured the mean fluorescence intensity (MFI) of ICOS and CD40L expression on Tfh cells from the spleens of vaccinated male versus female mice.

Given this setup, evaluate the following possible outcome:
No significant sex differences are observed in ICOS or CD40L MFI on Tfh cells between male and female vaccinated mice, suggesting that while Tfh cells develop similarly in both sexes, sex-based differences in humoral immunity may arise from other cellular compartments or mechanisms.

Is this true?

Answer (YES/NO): YES